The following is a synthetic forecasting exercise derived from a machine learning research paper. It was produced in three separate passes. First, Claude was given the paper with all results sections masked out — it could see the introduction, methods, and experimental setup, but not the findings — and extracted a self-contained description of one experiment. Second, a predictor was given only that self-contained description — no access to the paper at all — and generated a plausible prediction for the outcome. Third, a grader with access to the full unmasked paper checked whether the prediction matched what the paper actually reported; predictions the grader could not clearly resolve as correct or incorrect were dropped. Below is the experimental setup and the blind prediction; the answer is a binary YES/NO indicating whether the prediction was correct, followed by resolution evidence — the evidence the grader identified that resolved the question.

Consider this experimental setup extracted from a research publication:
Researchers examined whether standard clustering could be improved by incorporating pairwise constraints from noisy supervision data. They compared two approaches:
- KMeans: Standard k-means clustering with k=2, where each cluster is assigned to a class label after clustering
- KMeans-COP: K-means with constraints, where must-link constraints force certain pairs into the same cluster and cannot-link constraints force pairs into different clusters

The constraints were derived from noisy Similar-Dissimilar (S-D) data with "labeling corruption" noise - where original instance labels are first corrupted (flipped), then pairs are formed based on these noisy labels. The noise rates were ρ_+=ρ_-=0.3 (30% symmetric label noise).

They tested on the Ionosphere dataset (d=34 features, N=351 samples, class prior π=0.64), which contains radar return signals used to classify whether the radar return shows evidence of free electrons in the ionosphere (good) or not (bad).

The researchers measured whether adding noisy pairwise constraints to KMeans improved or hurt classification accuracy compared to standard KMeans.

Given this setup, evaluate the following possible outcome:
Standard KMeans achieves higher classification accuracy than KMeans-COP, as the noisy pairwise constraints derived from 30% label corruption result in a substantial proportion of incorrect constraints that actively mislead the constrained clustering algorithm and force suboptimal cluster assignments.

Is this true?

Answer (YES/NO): NO